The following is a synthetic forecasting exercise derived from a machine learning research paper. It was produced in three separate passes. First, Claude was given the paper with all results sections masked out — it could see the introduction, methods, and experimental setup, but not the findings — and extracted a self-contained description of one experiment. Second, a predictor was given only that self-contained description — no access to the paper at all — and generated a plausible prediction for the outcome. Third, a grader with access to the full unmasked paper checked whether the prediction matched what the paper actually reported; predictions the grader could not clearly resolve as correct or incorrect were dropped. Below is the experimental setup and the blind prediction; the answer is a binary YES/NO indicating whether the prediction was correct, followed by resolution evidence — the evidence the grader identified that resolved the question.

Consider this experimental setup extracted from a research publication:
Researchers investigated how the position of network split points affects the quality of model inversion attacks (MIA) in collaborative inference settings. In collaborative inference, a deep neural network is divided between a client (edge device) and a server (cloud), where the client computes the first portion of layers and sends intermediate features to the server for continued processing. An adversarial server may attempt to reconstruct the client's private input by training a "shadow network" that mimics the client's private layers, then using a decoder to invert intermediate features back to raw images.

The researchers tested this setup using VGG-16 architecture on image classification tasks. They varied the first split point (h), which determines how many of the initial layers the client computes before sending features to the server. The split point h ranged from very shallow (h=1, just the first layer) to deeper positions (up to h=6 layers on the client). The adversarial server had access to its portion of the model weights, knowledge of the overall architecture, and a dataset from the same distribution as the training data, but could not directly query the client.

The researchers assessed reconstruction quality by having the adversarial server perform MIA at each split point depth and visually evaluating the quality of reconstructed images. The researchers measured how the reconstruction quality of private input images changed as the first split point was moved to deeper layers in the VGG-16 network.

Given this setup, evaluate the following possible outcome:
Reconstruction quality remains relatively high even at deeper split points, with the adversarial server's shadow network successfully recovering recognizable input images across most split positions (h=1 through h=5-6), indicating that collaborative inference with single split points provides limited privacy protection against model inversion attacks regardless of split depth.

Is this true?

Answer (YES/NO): NO